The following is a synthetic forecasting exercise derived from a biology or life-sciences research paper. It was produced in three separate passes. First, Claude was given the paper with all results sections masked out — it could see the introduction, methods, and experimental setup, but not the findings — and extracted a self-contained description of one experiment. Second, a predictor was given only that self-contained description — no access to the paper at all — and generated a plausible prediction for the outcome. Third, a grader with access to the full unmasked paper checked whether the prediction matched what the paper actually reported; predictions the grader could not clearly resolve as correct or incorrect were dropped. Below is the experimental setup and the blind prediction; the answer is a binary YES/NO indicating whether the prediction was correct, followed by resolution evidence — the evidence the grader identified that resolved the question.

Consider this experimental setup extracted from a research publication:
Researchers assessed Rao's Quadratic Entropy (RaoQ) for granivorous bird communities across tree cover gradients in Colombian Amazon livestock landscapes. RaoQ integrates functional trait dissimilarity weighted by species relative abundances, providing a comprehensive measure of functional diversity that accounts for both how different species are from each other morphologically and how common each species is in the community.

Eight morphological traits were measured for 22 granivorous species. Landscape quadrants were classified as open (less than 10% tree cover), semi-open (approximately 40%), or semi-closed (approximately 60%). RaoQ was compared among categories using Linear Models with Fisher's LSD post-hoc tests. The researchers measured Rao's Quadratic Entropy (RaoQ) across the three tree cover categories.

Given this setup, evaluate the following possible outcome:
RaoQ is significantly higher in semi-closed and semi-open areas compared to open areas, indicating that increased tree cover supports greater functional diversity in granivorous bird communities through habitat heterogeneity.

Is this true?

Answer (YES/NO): NO